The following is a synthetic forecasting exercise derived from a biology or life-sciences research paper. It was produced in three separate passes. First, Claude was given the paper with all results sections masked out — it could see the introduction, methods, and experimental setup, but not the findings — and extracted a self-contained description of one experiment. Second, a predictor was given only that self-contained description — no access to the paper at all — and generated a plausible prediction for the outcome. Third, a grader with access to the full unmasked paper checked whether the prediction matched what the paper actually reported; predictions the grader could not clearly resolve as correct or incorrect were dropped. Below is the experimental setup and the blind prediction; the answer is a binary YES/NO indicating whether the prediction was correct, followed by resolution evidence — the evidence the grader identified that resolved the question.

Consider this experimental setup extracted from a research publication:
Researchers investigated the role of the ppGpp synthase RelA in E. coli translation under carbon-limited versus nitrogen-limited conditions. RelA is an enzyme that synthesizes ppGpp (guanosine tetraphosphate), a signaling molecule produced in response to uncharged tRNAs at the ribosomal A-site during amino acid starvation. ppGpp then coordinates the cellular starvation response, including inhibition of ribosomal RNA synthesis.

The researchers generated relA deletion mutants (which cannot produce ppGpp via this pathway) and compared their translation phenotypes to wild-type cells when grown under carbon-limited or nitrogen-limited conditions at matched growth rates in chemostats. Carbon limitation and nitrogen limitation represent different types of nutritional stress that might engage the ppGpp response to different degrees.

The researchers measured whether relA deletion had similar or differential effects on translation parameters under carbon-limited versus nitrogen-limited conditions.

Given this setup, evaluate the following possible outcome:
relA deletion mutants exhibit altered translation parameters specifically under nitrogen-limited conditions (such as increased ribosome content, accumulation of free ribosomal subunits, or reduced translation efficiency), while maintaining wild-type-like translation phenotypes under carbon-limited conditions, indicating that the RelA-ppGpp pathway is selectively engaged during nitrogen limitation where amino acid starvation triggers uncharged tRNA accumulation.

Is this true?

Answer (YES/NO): NO